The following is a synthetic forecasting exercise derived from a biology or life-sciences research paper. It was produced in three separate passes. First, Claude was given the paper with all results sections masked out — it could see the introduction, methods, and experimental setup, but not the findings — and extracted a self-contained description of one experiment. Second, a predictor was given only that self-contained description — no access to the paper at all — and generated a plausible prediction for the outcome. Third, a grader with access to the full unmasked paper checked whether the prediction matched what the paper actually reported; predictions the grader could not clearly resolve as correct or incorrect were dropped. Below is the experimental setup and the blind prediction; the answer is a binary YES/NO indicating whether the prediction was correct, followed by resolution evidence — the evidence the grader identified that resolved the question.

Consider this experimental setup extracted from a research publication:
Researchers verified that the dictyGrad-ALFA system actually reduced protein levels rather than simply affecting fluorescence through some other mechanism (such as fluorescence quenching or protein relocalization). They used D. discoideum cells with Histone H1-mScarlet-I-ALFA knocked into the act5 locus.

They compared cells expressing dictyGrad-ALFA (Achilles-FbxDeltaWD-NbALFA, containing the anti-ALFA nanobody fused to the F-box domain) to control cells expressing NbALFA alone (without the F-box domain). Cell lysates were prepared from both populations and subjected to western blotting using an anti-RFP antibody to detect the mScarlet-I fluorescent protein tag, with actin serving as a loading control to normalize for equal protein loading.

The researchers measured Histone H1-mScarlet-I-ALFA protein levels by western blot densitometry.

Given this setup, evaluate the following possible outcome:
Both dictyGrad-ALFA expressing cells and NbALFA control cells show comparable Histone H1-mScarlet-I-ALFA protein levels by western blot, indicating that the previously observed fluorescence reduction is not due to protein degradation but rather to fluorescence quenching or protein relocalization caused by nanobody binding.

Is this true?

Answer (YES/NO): NO